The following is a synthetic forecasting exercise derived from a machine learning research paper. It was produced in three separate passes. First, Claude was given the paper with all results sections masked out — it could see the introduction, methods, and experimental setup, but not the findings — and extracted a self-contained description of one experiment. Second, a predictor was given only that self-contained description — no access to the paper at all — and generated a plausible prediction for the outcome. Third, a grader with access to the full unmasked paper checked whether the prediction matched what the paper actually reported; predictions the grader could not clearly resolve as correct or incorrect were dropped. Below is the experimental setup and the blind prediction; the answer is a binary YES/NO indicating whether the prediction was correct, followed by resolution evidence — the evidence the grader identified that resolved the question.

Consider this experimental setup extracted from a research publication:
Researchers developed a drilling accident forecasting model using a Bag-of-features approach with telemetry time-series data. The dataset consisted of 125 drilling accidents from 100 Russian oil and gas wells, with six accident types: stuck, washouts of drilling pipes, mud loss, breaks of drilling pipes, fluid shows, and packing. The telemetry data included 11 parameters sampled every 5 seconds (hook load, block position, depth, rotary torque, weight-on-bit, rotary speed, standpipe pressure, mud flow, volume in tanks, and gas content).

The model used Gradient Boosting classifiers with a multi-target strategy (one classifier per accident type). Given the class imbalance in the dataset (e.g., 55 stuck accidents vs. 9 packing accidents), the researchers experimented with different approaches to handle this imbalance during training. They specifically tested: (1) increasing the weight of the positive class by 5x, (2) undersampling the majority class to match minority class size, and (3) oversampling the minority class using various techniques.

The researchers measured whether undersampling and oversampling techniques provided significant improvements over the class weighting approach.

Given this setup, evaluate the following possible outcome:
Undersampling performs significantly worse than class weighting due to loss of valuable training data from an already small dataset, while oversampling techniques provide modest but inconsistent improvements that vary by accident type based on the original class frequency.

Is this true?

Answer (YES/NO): NO